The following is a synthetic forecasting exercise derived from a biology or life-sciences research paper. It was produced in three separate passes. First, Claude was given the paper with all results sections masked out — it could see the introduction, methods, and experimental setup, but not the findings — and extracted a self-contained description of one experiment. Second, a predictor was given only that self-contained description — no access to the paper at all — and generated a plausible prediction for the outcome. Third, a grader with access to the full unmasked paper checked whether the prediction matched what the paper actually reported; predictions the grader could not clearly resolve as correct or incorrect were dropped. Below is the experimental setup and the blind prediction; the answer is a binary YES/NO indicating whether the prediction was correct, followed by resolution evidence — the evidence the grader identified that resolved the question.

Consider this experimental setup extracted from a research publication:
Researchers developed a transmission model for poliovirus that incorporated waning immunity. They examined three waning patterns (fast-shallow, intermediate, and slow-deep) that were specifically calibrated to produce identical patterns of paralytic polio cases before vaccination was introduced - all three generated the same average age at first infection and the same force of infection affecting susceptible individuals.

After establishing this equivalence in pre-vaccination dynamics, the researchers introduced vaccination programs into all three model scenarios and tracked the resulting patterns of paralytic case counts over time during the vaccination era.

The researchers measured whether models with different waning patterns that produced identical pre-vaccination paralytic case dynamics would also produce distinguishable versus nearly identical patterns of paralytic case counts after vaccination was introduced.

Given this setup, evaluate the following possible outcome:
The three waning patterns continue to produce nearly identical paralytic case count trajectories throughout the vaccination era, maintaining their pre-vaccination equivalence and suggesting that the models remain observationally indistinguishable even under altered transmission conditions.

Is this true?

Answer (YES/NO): YES